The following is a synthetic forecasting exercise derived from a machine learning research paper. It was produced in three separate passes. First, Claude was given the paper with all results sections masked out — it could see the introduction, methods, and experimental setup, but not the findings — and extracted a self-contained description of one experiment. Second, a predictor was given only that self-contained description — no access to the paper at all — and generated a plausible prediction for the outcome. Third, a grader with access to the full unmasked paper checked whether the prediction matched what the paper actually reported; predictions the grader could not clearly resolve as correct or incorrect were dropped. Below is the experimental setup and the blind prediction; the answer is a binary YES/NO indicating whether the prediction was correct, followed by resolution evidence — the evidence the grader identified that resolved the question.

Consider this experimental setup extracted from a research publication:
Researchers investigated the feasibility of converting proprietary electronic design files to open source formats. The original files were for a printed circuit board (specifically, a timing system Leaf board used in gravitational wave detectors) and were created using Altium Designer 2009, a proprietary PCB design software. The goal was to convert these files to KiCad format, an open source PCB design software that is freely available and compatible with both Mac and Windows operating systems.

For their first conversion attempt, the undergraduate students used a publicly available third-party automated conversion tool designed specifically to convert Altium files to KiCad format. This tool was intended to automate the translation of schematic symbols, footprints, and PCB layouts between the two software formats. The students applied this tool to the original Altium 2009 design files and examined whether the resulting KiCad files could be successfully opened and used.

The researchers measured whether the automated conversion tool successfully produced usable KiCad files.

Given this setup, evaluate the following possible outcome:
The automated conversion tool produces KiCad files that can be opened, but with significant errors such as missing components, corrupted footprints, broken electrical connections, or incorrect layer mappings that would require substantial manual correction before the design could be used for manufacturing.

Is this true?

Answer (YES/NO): NO